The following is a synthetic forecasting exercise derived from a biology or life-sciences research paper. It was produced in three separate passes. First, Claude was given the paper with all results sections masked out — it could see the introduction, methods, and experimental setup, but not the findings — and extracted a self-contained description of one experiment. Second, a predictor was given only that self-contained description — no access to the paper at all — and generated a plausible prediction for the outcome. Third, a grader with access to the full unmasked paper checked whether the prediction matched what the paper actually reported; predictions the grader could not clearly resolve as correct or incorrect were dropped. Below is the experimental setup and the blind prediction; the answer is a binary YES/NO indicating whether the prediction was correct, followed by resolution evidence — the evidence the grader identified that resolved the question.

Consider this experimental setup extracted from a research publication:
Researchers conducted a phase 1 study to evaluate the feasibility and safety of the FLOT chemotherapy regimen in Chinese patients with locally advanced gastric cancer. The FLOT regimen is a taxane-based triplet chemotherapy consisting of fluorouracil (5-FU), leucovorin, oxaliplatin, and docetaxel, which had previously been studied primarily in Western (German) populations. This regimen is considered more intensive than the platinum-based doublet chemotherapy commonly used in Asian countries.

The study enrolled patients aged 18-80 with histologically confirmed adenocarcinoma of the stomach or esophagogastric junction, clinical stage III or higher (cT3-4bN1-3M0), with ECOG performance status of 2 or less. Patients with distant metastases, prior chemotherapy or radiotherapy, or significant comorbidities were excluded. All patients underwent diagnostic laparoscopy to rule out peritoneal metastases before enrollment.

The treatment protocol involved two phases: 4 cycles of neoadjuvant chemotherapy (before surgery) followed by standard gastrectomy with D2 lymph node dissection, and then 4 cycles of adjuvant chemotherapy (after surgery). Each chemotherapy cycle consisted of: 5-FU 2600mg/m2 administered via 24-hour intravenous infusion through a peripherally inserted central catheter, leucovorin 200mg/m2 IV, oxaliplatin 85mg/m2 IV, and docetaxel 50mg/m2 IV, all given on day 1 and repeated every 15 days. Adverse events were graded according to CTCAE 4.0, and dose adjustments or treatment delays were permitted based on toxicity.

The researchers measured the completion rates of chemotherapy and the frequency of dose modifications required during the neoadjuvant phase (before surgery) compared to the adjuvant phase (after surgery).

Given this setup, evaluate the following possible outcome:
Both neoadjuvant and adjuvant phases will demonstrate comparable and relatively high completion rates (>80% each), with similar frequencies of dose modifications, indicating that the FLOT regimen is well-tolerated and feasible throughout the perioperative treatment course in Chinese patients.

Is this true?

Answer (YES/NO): NO